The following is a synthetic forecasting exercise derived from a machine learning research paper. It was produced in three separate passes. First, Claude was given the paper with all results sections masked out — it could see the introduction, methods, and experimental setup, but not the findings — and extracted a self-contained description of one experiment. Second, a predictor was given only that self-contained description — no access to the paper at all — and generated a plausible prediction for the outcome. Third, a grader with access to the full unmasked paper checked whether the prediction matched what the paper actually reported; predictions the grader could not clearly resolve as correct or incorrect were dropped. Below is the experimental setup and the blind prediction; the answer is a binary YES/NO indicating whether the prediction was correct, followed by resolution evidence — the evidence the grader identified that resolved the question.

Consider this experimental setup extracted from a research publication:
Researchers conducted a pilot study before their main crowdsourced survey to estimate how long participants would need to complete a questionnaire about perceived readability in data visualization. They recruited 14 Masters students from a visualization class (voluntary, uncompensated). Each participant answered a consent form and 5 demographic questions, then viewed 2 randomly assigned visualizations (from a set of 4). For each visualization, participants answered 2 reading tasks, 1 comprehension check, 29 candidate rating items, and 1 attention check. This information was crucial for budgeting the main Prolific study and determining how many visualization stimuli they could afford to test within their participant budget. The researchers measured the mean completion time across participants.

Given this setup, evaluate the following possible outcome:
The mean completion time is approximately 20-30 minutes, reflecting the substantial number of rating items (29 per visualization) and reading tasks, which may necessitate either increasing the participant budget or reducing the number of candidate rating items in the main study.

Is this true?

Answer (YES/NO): YES